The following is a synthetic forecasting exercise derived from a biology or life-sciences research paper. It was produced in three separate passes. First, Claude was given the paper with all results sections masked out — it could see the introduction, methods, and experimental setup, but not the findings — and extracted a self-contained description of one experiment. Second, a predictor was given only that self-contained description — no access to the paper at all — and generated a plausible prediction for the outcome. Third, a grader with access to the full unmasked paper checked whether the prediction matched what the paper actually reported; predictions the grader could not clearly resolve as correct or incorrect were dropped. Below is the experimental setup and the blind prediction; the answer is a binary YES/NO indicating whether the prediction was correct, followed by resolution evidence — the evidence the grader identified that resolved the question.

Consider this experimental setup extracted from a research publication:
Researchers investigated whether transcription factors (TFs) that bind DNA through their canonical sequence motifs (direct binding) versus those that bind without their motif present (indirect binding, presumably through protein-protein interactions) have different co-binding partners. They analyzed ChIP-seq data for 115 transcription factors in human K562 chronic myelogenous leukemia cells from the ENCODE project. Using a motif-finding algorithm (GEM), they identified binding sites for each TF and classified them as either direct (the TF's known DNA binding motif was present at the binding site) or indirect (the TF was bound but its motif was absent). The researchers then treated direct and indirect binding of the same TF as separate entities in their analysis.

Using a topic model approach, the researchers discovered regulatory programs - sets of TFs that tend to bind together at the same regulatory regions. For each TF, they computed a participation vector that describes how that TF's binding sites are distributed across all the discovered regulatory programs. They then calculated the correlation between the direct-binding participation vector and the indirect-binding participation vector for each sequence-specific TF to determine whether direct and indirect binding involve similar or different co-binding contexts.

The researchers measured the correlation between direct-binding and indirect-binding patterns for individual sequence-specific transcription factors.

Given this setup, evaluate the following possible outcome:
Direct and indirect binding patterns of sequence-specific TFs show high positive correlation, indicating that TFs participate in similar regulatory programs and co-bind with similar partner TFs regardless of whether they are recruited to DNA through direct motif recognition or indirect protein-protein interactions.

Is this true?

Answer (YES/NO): NO